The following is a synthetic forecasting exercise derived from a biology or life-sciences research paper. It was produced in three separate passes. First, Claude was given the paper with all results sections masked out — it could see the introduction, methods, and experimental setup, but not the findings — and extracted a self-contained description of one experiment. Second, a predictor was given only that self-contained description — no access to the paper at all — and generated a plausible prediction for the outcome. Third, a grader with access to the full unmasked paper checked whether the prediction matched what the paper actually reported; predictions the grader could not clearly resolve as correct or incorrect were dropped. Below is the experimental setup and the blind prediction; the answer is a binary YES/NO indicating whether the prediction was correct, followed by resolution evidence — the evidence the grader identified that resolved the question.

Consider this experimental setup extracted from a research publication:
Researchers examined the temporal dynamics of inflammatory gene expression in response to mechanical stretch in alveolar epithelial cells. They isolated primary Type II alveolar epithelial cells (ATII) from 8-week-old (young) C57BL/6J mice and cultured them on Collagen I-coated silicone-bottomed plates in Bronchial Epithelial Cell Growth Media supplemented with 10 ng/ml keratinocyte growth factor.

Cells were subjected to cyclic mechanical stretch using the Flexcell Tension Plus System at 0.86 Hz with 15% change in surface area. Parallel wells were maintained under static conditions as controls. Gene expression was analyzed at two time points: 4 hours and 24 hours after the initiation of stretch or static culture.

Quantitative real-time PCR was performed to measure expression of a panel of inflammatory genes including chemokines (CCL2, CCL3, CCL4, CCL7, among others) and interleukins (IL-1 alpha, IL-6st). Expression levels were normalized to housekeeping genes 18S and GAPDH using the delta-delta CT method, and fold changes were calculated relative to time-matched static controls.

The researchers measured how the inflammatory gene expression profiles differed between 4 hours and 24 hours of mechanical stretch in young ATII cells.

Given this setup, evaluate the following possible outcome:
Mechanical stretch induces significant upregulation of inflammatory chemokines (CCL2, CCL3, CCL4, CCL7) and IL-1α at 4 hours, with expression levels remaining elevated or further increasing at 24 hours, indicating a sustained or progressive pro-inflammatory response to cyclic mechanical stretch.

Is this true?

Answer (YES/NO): NO